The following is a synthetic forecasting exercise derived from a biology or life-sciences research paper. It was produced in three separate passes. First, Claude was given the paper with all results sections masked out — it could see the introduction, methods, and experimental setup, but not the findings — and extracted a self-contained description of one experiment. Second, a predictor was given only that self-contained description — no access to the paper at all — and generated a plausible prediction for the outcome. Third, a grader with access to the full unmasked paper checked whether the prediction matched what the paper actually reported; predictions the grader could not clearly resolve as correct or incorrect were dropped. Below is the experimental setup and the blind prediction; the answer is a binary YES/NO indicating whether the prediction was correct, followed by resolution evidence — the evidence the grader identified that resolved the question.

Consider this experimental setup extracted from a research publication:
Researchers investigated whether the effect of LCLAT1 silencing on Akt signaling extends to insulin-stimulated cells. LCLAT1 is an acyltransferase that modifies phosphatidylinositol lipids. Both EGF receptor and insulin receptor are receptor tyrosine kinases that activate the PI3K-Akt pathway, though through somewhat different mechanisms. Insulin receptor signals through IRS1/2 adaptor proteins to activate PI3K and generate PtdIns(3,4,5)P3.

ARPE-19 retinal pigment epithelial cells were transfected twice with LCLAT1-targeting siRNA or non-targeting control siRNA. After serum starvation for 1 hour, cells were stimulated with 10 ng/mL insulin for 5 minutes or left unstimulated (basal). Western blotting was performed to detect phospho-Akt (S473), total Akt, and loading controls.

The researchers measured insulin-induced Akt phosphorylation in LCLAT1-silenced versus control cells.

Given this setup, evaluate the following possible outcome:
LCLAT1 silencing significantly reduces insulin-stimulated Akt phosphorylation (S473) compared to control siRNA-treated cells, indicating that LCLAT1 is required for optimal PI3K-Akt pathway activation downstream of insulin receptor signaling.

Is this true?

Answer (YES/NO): YES